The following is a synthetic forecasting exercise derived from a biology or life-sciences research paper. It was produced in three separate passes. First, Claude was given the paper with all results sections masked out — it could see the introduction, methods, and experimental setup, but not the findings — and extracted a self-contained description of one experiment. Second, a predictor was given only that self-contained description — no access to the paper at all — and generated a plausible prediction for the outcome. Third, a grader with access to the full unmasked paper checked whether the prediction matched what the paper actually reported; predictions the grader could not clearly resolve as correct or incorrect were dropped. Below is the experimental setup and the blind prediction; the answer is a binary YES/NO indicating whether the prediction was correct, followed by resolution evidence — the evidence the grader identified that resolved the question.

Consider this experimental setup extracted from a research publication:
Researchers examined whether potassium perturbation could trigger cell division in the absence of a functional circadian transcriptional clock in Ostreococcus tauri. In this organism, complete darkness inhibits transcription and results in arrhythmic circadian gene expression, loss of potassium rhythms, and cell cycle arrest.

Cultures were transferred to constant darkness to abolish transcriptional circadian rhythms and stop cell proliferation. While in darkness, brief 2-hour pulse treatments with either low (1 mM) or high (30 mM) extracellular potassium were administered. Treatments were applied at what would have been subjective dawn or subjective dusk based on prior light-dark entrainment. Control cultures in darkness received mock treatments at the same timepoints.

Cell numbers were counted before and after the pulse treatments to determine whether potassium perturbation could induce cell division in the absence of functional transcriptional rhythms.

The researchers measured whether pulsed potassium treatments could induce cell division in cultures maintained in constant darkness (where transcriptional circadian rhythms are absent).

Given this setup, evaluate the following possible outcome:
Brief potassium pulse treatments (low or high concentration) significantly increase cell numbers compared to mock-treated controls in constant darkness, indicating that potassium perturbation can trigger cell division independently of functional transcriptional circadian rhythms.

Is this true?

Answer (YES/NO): YES